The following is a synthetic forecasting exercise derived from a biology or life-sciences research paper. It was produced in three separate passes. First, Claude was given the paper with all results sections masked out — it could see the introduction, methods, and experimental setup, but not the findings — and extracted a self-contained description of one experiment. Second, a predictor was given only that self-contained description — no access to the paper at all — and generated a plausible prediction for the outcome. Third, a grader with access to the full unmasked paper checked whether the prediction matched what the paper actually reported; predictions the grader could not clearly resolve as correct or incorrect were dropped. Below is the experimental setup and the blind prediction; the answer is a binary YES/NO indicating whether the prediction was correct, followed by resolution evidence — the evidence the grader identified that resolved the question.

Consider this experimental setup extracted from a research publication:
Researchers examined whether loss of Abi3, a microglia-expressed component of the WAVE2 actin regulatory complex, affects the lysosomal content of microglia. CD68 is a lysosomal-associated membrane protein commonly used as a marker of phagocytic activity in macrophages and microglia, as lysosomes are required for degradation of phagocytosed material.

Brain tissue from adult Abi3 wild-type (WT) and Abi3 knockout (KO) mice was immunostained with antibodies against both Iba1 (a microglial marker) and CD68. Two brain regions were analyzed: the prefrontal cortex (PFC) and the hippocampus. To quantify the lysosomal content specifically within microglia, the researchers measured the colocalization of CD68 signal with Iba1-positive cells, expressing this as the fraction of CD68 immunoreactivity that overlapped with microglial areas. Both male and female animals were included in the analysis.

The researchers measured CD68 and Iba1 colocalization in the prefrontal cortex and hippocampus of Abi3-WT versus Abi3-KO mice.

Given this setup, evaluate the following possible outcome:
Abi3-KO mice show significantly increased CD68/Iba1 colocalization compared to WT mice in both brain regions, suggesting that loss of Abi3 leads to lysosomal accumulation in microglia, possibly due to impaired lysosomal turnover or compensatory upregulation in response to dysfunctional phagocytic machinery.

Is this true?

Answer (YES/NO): YES